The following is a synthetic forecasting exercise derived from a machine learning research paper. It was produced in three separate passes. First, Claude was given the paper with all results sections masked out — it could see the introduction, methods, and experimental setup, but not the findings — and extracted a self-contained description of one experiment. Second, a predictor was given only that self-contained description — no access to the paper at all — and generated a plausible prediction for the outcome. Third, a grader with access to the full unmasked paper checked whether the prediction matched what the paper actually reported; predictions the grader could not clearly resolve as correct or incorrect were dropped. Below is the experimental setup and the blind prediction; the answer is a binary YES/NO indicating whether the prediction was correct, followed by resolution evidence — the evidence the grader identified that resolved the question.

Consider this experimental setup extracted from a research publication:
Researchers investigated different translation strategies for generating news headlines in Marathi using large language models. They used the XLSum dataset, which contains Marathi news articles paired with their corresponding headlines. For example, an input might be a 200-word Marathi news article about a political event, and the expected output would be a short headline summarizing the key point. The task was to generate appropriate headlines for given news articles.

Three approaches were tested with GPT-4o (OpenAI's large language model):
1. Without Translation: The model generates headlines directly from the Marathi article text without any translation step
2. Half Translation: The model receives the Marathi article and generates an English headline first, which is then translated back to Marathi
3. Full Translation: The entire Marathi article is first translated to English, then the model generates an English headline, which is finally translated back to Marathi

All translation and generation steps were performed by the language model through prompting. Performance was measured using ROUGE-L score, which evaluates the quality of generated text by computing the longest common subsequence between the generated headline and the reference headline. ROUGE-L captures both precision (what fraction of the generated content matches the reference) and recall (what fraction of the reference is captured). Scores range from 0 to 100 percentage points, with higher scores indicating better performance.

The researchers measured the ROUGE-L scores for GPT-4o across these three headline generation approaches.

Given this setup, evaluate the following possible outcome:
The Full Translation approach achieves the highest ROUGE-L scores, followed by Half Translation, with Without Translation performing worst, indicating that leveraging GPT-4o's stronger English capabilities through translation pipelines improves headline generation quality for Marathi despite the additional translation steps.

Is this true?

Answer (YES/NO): YES